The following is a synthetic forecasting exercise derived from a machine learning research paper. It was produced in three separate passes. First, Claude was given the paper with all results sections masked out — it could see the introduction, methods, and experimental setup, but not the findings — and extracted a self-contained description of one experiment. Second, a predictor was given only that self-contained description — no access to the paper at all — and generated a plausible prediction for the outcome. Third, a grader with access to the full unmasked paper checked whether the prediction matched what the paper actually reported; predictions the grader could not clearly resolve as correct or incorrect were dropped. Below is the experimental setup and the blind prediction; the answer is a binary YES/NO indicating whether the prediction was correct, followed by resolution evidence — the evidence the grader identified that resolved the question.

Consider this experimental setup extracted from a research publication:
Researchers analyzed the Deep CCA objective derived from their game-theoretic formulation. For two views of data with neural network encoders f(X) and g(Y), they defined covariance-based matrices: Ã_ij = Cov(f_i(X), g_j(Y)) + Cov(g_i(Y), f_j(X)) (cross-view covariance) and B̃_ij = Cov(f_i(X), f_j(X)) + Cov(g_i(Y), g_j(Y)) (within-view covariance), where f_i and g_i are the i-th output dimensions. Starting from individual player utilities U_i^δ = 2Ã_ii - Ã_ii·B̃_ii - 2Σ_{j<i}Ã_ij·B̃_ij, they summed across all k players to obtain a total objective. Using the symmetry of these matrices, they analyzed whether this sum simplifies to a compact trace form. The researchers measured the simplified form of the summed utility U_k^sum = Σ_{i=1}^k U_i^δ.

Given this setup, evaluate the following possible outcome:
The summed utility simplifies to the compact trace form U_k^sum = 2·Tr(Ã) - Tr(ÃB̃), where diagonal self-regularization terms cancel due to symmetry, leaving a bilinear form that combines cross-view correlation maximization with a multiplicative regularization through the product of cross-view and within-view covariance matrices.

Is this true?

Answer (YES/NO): YES